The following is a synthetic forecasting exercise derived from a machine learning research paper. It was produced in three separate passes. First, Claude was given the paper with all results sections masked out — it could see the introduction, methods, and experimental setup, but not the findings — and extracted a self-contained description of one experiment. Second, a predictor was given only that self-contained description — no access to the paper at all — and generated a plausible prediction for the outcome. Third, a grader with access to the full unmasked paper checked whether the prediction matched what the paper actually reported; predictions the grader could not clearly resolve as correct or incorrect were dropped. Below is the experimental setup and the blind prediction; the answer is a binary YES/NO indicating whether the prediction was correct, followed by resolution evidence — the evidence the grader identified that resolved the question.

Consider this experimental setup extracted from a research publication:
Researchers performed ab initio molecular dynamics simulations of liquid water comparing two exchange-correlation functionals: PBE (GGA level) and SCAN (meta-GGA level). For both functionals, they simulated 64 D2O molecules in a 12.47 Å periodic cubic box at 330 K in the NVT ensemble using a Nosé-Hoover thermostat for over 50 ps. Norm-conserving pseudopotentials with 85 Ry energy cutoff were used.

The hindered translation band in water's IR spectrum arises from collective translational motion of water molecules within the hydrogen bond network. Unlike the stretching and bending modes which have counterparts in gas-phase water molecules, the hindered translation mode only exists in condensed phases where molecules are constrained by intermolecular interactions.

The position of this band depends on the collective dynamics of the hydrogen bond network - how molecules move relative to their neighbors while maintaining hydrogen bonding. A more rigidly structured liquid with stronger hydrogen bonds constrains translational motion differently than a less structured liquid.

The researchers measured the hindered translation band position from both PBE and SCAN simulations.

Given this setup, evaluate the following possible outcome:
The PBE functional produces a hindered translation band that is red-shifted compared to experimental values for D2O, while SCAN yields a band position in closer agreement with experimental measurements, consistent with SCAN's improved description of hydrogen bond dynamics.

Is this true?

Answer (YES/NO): NO